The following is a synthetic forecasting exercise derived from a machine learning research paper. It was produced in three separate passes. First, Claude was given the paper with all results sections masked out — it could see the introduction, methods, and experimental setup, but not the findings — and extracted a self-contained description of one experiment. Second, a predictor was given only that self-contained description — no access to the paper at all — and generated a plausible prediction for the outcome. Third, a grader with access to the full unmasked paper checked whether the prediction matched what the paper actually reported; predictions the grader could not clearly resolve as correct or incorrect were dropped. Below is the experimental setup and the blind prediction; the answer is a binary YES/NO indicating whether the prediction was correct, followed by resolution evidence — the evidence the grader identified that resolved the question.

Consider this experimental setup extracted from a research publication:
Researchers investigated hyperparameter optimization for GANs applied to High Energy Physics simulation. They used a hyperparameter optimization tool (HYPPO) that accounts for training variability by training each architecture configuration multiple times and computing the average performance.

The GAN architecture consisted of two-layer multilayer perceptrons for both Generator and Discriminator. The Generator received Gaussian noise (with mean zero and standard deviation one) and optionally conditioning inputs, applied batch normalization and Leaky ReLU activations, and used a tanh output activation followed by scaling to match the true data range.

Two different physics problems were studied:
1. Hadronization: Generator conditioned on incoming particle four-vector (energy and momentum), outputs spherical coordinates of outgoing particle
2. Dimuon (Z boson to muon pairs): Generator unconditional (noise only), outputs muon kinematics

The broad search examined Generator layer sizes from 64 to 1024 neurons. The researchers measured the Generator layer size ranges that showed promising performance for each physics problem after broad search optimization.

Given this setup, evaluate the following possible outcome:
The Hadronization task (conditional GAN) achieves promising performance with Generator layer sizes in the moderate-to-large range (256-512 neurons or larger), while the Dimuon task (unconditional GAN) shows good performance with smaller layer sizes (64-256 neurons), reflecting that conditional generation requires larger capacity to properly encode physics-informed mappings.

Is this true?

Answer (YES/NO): NO